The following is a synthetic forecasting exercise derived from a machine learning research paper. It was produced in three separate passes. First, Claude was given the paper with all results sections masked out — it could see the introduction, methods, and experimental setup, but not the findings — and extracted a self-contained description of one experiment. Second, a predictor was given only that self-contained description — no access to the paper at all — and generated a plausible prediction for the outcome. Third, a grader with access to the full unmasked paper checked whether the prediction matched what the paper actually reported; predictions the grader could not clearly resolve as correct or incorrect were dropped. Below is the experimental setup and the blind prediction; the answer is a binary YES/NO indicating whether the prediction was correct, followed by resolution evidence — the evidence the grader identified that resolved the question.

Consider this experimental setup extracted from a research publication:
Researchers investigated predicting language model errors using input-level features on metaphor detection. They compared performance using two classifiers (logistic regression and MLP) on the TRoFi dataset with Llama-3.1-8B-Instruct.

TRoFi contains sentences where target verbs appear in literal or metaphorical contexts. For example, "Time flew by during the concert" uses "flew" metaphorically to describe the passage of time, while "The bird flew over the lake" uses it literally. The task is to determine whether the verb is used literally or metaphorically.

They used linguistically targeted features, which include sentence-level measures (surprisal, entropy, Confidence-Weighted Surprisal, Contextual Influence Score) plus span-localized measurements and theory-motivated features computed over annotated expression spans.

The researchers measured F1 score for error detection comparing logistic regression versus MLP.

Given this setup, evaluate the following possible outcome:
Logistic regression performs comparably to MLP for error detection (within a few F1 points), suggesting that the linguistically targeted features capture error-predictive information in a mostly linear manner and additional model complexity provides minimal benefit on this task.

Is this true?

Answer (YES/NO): NO